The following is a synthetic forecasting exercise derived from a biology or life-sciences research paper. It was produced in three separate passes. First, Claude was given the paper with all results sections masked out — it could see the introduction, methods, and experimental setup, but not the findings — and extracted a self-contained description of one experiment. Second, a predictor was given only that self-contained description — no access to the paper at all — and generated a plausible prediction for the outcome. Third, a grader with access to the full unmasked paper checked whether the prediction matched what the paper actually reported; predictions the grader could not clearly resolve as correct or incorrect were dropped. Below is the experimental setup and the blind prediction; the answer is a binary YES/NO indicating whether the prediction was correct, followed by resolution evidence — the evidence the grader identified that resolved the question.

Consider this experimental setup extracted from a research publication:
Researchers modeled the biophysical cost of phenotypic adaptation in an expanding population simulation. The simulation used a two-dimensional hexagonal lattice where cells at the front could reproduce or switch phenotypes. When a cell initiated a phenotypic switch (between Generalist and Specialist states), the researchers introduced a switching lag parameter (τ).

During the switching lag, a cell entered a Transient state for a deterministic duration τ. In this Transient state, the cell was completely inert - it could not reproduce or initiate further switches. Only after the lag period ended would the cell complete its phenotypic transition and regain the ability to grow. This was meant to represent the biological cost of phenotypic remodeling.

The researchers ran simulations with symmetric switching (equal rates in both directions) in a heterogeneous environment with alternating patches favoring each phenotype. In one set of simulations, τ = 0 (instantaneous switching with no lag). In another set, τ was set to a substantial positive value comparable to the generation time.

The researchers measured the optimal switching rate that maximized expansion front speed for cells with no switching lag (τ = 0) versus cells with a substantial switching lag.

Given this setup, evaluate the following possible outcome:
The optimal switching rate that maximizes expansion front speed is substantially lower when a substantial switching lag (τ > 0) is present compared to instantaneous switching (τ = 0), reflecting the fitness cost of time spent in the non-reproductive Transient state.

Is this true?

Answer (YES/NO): YES